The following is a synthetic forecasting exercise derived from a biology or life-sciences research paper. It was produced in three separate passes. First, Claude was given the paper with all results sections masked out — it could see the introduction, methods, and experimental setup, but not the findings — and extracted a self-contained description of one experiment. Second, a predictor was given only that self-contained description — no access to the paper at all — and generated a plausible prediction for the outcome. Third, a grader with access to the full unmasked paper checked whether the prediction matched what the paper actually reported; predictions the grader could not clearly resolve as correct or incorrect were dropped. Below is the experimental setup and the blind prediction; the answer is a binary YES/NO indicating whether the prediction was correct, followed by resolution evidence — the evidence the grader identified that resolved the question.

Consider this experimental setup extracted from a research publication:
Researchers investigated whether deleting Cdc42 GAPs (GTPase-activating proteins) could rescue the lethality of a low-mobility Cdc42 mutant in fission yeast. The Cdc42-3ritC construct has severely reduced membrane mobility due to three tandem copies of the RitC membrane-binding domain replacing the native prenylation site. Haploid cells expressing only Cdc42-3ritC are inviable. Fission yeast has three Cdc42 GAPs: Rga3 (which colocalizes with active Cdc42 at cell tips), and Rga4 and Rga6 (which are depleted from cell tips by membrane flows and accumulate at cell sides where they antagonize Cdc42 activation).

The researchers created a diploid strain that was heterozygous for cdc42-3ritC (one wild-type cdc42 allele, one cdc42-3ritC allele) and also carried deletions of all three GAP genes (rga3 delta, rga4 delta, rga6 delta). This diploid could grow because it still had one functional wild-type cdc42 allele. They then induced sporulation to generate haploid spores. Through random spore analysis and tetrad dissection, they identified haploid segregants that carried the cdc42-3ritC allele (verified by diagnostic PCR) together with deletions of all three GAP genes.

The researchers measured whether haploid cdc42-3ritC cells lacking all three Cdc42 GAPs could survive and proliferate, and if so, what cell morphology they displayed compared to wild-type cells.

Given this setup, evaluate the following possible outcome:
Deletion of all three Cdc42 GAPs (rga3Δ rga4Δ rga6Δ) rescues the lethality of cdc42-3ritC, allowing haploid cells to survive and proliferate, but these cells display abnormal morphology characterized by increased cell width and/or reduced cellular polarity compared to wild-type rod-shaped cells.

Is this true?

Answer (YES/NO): YES